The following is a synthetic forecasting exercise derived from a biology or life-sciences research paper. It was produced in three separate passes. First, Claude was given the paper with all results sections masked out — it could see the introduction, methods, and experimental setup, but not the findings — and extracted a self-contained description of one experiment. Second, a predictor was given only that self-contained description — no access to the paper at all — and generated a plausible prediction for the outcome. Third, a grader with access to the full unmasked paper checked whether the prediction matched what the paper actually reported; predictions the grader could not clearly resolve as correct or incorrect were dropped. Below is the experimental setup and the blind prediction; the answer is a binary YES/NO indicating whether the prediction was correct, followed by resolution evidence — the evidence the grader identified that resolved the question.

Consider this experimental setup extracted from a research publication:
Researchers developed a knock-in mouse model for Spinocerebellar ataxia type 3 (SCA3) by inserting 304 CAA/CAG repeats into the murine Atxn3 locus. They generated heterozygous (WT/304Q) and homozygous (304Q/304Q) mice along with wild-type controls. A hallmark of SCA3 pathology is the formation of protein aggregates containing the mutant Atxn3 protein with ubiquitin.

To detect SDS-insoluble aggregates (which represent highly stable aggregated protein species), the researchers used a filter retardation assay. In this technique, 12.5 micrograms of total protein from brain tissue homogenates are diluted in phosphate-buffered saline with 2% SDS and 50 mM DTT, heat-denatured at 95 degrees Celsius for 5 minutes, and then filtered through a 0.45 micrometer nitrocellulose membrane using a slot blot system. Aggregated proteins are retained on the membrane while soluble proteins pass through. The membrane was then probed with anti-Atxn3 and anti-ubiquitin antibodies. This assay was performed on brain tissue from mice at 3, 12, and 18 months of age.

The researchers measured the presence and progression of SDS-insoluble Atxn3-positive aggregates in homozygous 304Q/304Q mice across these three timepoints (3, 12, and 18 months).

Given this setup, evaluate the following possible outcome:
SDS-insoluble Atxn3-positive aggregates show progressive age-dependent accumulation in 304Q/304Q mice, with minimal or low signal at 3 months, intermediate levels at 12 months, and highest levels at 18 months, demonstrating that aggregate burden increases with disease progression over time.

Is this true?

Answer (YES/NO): YES